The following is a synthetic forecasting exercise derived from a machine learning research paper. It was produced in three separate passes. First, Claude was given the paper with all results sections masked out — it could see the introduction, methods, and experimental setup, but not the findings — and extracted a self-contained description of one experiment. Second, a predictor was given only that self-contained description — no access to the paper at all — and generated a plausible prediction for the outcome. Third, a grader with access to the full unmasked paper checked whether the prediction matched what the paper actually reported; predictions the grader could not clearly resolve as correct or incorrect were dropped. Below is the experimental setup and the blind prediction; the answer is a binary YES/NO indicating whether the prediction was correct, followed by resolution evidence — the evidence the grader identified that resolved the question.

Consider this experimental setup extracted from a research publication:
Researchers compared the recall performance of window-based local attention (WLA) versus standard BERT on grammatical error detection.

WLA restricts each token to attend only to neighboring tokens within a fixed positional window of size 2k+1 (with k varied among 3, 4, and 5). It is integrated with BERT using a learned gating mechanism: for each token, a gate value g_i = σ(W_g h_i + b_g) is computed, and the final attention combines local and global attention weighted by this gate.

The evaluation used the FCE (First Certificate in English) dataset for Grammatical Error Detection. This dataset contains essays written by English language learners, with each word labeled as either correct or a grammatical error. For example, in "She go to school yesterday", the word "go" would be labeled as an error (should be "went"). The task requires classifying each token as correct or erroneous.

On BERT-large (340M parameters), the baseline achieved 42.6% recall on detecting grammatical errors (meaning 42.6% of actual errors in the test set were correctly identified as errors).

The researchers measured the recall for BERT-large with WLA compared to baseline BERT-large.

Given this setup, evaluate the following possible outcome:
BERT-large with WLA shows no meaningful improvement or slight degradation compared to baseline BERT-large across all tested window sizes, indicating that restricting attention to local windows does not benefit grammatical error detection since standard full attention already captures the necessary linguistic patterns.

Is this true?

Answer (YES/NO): NO